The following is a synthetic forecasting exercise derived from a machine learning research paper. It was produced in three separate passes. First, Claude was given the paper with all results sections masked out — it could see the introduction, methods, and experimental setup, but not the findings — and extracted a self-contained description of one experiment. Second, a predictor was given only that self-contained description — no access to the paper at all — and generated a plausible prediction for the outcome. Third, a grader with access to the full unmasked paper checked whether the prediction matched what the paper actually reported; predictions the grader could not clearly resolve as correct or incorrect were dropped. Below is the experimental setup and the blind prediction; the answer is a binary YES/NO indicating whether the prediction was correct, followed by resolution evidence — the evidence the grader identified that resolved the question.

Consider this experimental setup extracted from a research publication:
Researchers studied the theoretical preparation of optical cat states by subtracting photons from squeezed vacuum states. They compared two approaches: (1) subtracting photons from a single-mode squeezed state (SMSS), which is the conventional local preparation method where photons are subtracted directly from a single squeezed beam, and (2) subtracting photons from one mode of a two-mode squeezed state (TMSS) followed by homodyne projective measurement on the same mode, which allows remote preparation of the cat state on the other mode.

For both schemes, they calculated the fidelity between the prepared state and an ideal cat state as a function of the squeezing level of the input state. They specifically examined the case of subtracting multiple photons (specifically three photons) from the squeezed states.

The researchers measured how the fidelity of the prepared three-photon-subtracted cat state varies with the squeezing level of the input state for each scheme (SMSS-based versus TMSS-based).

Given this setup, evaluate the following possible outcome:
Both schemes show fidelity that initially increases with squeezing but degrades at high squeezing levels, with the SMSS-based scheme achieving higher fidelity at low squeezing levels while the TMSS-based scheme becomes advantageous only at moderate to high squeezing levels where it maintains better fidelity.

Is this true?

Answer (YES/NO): NO